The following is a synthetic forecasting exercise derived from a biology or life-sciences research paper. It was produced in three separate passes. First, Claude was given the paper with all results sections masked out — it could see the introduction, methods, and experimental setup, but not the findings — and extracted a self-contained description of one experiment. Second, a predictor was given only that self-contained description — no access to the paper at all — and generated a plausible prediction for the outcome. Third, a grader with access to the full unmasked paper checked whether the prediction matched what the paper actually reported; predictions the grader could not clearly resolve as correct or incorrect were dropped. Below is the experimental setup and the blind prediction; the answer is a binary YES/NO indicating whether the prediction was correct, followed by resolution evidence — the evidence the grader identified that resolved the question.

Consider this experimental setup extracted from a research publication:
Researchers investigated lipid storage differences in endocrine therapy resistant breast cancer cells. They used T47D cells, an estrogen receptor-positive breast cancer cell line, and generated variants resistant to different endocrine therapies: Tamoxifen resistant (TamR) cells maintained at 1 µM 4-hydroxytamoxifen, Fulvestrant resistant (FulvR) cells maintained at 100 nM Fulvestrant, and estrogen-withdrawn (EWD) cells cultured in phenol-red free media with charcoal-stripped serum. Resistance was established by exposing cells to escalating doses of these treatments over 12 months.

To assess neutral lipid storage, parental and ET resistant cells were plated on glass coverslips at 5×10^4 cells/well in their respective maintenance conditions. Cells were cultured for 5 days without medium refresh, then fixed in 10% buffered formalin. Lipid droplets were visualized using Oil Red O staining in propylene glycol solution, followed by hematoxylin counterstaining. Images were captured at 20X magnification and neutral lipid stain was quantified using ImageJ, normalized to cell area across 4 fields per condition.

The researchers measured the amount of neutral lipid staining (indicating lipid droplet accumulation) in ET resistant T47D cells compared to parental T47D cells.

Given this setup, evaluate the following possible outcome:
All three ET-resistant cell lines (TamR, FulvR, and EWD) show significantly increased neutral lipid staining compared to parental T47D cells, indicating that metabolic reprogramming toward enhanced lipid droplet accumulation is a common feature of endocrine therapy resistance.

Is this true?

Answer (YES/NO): NO